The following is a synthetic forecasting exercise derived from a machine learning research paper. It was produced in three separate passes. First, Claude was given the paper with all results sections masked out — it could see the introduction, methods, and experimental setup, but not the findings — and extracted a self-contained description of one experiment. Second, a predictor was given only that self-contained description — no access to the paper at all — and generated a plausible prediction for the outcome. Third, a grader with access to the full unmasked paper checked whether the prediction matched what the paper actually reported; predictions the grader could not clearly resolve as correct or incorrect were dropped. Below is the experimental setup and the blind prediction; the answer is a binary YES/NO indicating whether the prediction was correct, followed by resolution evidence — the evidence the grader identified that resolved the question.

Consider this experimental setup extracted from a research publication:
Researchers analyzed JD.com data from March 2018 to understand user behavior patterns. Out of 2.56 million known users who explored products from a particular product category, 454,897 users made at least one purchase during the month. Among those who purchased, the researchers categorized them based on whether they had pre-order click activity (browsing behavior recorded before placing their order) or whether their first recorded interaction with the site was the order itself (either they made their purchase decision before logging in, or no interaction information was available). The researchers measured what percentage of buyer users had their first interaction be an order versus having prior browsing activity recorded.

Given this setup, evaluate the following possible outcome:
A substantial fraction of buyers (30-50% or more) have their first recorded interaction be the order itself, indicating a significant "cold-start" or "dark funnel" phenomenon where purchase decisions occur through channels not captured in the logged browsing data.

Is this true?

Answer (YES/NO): NO